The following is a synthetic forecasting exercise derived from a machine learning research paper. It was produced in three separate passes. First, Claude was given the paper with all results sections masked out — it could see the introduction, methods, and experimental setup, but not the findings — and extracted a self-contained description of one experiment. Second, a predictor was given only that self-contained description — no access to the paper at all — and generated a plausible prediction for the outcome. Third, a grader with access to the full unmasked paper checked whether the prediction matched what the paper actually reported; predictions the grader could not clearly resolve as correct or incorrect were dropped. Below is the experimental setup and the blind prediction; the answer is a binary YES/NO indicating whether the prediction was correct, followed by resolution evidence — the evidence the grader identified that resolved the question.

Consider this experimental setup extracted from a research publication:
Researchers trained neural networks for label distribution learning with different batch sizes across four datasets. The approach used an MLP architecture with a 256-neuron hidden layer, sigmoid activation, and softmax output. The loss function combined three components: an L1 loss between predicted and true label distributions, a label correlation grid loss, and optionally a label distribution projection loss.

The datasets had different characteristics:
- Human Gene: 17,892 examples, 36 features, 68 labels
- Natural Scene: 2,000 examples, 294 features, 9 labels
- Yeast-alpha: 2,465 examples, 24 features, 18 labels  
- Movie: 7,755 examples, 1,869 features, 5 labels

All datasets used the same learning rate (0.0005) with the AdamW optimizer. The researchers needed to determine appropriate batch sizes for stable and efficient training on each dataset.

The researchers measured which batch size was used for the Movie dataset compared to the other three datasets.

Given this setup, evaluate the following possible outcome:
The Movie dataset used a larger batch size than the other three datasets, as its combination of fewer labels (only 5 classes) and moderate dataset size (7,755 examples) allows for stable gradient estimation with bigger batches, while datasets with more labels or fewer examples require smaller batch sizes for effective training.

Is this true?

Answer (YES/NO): YES